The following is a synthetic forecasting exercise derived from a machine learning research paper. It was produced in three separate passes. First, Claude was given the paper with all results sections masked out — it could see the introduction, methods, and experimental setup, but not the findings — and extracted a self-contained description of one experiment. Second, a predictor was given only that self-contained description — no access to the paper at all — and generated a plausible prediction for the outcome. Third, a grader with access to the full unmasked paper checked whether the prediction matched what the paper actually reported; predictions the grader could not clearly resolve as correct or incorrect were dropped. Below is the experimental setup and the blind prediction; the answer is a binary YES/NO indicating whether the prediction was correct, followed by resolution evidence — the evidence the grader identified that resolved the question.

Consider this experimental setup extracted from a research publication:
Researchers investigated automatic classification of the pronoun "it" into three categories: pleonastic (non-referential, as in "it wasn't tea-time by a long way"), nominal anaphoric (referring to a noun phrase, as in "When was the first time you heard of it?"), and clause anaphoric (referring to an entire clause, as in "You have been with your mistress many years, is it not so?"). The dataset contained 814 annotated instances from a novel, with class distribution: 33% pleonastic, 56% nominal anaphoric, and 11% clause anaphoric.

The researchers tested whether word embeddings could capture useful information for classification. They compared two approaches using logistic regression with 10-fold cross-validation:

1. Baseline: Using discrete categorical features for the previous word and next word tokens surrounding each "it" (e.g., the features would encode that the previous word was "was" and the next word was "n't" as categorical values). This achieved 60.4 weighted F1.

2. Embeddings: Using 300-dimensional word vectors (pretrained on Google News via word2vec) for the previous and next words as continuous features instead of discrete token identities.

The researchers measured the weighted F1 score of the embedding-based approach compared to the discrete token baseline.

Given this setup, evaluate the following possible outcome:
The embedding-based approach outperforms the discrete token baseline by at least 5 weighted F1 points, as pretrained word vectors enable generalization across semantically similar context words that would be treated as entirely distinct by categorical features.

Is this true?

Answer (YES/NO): NO